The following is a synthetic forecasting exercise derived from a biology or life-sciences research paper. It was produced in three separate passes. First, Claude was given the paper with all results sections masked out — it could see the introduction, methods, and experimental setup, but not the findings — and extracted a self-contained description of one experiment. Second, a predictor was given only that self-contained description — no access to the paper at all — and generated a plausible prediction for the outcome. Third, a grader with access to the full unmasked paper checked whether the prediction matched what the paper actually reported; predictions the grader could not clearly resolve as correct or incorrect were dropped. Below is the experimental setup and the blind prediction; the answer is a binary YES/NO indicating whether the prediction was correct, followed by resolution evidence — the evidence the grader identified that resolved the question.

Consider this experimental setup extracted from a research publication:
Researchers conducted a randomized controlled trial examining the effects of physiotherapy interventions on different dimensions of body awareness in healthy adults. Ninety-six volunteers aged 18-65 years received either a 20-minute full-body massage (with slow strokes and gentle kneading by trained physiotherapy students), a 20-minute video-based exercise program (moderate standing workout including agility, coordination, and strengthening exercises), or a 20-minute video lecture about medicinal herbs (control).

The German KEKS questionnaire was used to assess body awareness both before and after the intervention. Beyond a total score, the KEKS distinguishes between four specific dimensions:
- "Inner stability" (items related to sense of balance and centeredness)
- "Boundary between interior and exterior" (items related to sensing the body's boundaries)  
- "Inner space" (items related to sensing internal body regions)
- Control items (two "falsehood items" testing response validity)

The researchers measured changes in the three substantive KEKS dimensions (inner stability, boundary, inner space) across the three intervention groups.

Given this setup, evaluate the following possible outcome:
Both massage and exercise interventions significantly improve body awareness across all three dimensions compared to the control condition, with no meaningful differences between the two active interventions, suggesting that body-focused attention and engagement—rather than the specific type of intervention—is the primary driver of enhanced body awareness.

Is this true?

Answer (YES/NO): NO